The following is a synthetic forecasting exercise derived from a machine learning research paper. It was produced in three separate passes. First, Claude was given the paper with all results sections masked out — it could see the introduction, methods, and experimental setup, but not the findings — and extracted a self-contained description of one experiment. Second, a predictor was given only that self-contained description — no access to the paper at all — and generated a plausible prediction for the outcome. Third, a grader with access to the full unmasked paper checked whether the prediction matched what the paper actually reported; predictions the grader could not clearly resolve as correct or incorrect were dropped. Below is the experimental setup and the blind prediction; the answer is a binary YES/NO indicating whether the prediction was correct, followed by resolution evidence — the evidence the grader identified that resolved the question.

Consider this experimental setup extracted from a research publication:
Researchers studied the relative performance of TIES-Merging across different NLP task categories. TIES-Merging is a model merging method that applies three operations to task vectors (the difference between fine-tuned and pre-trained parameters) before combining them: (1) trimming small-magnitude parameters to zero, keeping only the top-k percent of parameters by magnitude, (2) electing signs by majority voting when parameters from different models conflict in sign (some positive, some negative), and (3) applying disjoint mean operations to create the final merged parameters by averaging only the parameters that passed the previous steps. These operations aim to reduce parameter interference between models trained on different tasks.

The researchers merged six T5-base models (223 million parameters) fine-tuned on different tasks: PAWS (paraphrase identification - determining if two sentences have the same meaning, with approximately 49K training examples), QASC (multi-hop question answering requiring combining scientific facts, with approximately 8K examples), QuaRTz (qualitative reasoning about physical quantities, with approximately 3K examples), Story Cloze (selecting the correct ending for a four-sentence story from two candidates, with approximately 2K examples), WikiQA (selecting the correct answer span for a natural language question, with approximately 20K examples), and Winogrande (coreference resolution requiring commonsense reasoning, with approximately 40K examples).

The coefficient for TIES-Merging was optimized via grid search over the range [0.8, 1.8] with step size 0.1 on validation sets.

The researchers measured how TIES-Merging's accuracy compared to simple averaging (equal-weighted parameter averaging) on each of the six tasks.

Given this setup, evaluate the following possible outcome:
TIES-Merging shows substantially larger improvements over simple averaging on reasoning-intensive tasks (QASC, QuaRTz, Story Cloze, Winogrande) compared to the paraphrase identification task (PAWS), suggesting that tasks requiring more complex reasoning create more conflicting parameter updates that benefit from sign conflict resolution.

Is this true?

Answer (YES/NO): NO